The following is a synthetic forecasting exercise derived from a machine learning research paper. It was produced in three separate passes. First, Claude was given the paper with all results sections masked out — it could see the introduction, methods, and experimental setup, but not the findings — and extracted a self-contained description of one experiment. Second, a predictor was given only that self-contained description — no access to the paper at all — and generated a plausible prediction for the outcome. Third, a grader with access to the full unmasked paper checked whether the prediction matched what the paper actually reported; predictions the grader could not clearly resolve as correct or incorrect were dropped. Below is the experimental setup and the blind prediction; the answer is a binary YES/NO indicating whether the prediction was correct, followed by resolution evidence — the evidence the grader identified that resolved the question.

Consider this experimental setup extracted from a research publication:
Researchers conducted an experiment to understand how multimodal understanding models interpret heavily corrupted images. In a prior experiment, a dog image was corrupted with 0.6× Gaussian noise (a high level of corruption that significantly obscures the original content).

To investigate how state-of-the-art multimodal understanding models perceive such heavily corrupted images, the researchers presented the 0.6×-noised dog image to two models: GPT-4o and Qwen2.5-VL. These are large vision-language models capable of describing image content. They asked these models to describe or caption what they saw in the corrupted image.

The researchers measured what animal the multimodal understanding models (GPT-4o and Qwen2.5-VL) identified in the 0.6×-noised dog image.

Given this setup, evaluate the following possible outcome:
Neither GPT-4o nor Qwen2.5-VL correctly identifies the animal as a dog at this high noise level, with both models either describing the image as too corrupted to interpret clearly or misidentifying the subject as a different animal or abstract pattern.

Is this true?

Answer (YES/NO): YES